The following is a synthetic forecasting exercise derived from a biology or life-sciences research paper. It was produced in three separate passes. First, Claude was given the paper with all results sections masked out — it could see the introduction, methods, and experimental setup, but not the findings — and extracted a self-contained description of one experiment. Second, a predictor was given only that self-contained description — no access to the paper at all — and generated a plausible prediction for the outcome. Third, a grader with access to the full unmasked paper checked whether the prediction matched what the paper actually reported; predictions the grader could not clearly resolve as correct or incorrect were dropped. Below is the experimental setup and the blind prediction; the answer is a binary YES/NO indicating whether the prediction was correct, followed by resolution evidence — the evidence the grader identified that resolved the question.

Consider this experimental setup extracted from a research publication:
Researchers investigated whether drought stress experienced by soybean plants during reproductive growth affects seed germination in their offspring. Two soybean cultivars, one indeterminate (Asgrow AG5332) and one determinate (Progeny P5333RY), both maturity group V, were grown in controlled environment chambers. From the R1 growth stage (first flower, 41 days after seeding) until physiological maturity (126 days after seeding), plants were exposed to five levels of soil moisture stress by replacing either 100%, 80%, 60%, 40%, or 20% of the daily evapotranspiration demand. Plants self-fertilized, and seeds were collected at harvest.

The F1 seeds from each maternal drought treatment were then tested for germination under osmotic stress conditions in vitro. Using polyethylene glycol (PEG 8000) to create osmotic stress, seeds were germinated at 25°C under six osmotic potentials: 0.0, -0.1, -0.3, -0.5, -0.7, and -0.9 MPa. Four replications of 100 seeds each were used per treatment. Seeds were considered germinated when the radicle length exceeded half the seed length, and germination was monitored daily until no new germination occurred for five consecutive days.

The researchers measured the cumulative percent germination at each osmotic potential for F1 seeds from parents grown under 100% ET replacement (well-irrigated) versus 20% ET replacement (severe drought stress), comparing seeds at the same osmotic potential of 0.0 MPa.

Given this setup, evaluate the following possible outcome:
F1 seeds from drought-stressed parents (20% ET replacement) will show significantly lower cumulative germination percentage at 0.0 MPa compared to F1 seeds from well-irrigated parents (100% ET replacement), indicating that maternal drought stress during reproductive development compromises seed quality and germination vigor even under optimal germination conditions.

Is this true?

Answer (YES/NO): YES